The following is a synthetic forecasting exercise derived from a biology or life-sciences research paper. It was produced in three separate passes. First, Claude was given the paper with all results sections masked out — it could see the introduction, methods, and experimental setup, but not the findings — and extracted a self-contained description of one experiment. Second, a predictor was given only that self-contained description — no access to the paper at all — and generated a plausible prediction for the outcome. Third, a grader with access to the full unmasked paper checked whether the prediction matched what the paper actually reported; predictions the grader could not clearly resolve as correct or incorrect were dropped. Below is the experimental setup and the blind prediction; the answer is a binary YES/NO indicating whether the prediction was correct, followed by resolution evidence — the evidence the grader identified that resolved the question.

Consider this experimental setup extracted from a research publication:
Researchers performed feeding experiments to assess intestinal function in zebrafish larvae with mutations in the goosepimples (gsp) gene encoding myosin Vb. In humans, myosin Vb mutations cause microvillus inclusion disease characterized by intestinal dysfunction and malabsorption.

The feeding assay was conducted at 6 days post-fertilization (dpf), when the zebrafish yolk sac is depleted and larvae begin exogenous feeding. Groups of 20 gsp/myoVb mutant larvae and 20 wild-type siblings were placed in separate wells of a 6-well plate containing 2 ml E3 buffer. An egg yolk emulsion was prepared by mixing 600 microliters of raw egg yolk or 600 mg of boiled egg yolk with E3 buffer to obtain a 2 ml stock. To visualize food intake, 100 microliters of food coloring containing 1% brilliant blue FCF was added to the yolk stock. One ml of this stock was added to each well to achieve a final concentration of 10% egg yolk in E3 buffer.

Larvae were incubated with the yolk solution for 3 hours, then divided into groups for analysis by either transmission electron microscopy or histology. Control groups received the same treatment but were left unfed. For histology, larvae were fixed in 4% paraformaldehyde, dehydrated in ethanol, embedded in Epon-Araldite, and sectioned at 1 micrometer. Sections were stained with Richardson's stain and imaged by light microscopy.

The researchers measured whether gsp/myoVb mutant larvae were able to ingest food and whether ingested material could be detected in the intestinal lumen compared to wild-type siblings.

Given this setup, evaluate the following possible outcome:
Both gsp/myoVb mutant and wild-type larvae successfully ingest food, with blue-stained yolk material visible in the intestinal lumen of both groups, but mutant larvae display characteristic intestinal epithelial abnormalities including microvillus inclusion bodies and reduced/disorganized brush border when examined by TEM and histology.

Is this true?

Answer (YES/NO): YES